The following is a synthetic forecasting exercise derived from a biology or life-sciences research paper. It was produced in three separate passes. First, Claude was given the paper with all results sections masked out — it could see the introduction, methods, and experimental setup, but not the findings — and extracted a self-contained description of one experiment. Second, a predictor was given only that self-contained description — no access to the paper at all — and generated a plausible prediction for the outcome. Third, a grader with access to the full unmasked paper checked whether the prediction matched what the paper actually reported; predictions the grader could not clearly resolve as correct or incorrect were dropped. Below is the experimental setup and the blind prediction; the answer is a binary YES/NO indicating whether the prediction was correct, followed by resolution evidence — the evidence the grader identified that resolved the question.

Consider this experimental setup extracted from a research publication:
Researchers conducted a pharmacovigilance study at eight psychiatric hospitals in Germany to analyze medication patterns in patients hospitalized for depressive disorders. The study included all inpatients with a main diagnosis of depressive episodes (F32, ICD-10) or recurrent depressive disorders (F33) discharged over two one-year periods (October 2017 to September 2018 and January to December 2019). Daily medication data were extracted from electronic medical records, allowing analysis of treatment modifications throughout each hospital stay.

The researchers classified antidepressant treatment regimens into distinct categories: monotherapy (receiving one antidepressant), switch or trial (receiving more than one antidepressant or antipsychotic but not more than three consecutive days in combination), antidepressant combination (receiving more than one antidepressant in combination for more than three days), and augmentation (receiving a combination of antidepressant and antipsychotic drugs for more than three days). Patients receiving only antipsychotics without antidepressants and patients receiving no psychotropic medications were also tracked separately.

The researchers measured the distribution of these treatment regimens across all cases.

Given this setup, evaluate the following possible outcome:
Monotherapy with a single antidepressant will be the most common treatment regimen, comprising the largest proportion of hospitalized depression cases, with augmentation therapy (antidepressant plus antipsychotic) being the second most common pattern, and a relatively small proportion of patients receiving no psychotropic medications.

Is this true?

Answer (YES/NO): NO